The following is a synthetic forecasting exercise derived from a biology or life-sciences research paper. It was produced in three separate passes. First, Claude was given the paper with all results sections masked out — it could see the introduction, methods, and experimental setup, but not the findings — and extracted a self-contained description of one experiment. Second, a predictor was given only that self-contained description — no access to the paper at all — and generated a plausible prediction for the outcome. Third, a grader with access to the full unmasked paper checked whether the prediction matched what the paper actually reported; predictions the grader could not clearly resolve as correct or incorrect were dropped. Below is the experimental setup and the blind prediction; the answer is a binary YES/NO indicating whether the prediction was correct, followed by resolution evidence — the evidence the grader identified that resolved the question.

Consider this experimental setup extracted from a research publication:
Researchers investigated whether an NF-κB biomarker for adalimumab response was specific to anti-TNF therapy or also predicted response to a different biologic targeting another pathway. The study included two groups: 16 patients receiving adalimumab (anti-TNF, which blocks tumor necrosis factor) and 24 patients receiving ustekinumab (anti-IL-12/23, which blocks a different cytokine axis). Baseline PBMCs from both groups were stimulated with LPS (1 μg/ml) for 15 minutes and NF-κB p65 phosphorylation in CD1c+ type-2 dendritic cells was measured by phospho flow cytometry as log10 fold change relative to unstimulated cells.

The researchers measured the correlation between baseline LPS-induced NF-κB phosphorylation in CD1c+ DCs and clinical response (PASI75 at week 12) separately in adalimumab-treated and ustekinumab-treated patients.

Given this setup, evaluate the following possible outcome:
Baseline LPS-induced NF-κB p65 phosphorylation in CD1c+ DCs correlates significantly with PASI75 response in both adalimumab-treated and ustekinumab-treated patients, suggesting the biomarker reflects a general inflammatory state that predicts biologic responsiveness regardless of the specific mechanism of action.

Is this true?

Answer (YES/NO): NO